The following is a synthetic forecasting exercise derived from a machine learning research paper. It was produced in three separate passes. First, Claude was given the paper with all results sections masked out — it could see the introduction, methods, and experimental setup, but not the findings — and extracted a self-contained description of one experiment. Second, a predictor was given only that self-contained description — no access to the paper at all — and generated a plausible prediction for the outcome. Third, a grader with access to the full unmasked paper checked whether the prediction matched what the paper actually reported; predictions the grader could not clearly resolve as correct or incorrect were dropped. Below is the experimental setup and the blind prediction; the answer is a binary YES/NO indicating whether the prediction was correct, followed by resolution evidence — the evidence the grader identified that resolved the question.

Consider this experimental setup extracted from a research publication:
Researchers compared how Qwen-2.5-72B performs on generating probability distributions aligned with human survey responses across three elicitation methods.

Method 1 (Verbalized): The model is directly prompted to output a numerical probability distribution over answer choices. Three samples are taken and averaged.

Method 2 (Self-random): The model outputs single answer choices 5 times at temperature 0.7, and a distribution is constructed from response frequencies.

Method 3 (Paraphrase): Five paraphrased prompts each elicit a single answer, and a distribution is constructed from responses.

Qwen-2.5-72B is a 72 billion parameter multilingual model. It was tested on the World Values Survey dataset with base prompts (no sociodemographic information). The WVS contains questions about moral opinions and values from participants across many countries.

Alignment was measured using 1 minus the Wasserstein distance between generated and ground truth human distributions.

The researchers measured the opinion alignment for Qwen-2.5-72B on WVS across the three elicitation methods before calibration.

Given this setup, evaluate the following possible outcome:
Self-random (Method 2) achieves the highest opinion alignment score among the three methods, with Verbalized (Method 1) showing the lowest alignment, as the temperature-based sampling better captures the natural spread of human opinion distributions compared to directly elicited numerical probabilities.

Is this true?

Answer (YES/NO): NO